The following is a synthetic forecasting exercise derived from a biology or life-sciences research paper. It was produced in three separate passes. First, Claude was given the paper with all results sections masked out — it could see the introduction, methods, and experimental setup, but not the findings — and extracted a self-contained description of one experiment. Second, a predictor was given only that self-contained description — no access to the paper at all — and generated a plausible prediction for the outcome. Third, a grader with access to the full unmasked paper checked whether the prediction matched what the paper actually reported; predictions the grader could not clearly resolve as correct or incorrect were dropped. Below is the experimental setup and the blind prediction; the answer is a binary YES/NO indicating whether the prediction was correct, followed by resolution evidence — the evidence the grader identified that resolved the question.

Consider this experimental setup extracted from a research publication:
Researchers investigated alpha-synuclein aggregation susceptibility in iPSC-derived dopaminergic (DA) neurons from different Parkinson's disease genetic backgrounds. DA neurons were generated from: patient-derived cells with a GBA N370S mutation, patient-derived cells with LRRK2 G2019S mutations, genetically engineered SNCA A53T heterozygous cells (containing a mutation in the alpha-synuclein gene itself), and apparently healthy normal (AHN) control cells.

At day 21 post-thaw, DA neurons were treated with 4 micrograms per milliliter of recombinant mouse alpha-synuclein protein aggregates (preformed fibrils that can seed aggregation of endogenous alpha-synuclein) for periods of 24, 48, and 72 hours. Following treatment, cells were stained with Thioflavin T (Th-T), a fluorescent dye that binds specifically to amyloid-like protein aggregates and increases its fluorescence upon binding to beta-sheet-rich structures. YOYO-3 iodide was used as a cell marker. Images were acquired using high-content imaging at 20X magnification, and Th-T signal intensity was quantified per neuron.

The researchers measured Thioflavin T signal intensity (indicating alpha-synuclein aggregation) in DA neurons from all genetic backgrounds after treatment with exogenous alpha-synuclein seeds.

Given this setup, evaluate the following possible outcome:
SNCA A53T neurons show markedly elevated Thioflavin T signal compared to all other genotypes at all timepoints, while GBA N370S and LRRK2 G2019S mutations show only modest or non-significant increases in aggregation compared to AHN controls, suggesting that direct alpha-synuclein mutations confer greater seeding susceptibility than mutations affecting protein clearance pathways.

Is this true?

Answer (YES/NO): NO